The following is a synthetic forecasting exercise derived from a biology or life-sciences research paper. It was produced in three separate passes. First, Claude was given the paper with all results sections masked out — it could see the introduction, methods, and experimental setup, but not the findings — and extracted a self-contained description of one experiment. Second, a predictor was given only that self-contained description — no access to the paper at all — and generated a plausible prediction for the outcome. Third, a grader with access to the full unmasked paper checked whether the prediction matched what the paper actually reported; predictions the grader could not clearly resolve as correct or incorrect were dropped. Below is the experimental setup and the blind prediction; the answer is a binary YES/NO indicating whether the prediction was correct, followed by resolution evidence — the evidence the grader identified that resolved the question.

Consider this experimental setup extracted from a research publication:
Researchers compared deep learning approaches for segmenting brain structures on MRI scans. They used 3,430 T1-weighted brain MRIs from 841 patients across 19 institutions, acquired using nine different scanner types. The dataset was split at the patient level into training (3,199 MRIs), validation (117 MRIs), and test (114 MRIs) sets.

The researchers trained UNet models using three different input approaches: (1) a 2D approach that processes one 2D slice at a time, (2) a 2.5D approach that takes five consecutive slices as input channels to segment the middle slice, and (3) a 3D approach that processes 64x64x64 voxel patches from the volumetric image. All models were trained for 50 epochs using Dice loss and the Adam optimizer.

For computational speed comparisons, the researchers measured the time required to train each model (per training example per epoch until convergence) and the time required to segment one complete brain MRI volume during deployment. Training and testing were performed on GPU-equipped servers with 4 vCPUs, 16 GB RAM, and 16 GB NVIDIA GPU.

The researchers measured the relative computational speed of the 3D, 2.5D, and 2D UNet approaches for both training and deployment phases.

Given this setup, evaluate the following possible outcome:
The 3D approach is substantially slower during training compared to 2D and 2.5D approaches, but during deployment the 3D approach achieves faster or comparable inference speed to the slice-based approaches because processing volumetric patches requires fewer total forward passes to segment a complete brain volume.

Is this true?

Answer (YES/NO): NO